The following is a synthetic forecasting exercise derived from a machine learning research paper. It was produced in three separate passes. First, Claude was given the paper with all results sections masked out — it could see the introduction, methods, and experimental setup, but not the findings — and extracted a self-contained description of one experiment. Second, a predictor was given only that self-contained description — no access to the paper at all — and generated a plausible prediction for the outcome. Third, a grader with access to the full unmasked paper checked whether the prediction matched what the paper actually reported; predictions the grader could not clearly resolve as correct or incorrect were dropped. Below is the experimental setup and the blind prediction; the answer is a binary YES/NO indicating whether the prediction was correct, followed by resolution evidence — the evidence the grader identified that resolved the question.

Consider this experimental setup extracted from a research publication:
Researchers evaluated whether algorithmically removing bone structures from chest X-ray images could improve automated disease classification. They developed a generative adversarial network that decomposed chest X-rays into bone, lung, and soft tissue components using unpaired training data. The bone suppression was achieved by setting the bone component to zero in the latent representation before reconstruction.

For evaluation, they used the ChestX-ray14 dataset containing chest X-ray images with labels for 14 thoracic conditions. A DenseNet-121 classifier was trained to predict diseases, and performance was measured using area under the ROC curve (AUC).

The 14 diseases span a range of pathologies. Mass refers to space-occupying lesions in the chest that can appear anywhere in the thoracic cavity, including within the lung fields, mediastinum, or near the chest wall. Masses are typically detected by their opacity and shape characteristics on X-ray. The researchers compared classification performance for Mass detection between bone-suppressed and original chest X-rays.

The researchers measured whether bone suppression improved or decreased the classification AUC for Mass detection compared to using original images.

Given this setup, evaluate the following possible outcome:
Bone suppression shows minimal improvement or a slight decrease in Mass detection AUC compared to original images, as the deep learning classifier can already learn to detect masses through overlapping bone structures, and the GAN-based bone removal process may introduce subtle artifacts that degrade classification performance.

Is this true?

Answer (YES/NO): YES